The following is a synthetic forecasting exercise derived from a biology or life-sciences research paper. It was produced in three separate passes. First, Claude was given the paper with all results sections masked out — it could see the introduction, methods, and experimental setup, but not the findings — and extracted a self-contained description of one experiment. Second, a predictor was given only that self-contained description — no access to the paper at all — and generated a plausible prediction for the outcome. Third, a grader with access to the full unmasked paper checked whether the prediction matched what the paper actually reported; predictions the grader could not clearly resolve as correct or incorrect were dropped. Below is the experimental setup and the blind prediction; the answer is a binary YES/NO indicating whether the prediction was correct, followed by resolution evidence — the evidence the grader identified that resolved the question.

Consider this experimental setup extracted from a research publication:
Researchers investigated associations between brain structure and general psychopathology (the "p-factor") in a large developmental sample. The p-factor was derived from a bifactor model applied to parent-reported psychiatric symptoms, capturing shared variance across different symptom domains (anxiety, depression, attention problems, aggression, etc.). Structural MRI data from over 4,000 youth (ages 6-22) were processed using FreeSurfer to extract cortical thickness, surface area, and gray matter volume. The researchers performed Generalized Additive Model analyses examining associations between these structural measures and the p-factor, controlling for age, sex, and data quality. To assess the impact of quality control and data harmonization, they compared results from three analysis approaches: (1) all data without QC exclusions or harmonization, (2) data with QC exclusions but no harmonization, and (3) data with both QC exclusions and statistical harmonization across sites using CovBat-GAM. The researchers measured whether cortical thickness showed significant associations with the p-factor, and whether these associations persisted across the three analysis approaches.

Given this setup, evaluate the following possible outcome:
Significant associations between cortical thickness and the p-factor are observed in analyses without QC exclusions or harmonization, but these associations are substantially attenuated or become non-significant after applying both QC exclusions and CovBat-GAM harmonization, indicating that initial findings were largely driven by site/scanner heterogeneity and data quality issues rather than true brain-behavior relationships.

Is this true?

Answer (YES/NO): YES